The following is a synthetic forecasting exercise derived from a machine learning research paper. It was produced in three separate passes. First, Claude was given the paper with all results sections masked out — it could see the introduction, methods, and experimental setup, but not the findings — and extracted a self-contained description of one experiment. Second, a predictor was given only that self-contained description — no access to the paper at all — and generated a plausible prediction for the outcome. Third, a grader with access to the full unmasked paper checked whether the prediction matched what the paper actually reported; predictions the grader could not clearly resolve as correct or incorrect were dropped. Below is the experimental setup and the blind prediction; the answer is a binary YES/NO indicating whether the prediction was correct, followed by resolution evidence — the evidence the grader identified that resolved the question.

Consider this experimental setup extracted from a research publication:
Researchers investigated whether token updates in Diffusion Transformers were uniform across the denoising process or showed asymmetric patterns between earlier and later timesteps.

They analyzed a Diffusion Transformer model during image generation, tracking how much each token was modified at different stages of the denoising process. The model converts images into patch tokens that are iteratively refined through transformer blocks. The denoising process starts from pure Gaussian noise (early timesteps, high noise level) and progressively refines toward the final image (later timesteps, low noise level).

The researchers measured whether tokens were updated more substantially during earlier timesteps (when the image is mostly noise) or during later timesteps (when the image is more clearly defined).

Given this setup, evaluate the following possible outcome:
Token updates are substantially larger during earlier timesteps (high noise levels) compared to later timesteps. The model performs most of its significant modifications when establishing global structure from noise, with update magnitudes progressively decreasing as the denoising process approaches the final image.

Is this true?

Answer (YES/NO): NO